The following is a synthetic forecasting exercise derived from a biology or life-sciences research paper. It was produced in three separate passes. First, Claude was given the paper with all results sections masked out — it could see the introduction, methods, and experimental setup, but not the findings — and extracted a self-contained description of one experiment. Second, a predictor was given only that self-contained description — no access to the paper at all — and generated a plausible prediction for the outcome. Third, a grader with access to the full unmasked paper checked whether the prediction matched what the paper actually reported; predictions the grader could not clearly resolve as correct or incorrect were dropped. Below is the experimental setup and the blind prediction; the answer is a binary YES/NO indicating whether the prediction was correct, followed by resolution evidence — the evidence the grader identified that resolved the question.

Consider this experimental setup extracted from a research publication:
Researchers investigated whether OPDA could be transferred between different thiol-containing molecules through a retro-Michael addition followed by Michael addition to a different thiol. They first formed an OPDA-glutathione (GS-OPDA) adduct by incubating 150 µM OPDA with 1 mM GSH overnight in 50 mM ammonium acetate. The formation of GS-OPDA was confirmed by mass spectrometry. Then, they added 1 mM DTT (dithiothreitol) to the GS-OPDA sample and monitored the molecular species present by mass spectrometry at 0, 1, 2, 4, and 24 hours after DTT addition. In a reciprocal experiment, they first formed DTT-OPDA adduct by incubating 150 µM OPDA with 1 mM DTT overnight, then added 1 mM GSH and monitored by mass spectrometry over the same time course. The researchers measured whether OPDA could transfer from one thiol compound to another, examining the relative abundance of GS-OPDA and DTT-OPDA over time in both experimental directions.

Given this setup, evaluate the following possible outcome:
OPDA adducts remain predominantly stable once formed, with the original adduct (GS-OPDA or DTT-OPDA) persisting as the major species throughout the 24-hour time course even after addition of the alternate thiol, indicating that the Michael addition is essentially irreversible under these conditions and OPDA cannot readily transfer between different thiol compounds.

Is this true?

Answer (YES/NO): NO